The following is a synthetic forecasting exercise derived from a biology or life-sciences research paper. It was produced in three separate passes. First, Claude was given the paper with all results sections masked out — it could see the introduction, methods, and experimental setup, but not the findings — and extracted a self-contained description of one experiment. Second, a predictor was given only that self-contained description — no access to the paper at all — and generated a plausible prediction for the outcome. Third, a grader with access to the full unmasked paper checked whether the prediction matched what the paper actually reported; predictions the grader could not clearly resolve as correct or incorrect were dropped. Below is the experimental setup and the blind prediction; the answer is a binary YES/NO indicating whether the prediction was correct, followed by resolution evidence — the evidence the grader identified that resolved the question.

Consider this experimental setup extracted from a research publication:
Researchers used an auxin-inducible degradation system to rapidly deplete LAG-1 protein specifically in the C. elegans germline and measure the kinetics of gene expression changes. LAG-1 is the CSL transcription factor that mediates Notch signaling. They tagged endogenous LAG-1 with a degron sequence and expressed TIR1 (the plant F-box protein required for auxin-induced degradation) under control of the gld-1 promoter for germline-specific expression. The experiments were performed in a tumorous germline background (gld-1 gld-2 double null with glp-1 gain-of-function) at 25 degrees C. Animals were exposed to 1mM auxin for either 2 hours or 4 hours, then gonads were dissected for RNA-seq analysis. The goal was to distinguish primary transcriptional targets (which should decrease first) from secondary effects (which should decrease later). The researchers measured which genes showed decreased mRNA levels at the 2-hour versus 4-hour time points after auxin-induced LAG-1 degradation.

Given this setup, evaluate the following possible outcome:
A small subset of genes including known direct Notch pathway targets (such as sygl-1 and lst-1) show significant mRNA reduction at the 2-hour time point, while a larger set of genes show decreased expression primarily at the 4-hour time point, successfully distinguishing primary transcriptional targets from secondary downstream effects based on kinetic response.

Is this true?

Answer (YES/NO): YES